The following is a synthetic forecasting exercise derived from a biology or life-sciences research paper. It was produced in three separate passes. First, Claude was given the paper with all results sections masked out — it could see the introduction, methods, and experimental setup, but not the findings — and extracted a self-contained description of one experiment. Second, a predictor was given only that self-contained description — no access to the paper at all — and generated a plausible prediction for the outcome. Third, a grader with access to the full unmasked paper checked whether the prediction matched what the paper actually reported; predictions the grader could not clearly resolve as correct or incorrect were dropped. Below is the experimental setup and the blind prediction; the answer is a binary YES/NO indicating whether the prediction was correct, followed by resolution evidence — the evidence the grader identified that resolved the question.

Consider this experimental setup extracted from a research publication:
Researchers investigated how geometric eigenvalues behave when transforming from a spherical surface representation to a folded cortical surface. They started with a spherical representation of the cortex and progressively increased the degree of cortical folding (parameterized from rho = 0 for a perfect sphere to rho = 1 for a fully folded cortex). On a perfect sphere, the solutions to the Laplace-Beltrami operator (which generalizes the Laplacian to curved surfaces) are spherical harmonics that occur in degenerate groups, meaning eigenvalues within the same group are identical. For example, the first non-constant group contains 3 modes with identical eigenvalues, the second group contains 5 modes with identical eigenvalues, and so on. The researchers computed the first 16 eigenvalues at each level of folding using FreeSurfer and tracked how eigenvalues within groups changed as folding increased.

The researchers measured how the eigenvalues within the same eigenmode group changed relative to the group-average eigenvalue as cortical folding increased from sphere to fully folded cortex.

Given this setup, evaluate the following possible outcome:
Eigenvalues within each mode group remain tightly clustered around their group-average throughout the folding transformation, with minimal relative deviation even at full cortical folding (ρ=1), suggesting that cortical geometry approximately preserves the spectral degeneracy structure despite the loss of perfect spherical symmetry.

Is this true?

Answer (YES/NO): NO